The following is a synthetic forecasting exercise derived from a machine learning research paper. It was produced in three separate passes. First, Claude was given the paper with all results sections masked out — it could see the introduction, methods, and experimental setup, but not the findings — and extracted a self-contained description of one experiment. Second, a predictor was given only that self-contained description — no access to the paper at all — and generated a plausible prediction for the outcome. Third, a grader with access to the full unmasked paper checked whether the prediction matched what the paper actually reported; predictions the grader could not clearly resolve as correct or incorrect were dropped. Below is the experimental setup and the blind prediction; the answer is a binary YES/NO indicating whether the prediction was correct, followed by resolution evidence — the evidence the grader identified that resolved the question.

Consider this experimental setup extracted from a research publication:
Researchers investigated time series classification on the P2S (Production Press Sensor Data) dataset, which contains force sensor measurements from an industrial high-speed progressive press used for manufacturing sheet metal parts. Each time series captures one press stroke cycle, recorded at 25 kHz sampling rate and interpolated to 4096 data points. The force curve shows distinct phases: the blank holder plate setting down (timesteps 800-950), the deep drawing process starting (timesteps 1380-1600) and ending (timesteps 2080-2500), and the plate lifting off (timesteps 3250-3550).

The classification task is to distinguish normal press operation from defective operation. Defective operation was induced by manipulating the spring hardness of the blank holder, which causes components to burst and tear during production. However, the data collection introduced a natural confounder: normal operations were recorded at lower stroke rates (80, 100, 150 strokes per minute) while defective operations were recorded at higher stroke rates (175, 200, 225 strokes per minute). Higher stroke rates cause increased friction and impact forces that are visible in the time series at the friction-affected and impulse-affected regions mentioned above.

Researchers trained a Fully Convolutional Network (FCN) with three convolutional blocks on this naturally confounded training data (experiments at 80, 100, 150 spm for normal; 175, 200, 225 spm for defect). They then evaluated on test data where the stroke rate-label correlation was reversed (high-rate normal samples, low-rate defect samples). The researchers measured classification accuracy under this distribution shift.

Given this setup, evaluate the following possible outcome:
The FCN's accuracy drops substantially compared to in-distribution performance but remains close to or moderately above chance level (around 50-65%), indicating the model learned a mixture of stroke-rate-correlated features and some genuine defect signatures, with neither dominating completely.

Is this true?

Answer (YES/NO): NO